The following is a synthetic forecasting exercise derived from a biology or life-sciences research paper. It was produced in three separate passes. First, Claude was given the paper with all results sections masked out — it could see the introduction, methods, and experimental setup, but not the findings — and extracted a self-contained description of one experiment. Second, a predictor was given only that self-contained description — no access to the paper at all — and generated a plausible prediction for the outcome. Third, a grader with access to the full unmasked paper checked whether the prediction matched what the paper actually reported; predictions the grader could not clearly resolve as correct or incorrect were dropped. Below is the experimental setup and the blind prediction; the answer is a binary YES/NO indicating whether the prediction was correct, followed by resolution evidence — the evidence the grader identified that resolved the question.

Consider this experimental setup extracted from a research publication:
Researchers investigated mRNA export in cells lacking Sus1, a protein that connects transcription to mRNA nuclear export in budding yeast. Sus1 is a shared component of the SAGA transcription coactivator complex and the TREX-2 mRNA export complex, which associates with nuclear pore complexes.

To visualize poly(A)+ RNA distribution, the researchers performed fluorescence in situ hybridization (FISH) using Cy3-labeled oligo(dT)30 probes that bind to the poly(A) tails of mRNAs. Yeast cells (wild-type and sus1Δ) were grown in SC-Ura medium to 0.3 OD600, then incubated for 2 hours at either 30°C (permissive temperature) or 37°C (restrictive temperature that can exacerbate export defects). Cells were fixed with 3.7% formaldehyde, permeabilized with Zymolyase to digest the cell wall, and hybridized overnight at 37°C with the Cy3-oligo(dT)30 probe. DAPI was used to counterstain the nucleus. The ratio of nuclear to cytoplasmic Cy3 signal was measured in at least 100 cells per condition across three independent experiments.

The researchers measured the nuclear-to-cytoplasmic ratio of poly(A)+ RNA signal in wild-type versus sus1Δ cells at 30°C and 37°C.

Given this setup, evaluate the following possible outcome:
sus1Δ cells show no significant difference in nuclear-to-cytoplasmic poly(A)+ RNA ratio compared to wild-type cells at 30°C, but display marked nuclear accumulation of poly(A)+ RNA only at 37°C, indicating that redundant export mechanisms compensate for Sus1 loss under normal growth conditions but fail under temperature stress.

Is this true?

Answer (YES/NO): NO